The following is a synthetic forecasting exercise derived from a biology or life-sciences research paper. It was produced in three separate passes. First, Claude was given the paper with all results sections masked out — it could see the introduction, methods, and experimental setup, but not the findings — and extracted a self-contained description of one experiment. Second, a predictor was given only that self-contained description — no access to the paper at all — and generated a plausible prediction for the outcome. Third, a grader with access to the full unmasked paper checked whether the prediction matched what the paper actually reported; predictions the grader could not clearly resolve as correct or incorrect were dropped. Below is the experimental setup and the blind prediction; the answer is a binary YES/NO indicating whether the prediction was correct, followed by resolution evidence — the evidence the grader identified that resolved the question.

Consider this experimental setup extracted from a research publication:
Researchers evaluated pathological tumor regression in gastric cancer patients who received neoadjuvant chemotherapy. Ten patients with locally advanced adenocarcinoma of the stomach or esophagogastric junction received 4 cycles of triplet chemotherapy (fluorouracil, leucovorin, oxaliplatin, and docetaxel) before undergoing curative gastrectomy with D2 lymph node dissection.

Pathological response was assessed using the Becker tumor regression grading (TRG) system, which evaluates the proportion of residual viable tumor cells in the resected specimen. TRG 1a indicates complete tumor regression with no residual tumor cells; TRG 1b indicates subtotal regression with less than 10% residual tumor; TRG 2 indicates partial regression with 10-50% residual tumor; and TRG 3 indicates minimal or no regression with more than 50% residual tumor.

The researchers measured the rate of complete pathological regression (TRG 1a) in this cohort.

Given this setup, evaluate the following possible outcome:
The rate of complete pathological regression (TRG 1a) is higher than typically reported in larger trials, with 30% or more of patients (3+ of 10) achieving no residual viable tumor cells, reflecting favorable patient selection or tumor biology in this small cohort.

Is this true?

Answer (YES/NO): NO